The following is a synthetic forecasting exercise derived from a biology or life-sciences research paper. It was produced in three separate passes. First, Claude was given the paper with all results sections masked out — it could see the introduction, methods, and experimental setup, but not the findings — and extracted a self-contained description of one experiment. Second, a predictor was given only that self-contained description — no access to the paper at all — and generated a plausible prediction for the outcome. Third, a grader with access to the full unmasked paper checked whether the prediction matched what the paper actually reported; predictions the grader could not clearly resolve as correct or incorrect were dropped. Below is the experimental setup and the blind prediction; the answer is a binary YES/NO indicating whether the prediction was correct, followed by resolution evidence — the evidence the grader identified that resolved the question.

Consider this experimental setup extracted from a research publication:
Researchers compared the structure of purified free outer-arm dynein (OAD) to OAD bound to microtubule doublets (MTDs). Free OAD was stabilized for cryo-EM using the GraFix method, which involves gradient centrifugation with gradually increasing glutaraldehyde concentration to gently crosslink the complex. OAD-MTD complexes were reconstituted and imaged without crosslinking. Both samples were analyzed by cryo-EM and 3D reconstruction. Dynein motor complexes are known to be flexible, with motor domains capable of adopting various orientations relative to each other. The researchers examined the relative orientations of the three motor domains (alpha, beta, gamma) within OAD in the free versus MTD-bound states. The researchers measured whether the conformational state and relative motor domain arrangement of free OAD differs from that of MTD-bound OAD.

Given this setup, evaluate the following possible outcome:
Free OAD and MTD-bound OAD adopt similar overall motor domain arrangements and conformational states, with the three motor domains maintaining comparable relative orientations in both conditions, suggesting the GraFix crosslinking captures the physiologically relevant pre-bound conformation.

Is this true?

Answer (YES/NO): NO